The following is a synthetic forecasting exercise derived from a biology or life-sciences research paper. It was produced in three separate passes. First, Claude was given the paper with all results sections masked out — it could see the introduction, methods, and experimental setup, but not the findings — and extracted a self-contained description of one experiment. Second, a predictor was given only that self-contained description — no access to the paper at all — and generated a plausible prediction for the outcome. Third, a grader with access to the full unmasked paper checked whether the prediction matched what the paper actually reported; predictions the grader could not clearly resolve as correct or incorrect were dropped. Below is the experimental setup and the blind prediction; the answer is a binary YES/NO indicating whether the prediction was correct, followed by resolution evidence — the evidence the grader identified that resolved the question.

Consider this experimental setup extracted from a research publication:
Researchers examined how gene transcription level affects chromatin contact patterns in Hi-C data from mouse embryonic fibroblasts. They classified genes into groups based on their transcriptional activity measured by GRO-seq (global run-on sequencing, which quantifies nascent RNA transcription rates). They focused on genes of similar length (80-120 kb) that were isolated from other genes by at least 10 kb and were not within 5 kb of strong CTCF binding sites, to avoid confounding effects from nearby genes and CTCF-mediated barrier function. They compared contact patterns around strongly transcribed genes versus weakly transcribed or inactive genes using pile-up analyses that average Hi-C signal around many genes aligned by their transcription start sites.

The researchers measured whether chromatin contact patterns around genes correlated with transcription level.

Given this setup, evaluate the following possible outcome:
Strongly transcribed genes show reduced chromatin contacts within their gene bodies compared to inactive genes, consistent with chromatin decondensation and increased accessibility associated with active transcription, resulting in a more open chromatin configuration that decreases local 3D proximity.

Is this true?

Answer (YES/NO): NO